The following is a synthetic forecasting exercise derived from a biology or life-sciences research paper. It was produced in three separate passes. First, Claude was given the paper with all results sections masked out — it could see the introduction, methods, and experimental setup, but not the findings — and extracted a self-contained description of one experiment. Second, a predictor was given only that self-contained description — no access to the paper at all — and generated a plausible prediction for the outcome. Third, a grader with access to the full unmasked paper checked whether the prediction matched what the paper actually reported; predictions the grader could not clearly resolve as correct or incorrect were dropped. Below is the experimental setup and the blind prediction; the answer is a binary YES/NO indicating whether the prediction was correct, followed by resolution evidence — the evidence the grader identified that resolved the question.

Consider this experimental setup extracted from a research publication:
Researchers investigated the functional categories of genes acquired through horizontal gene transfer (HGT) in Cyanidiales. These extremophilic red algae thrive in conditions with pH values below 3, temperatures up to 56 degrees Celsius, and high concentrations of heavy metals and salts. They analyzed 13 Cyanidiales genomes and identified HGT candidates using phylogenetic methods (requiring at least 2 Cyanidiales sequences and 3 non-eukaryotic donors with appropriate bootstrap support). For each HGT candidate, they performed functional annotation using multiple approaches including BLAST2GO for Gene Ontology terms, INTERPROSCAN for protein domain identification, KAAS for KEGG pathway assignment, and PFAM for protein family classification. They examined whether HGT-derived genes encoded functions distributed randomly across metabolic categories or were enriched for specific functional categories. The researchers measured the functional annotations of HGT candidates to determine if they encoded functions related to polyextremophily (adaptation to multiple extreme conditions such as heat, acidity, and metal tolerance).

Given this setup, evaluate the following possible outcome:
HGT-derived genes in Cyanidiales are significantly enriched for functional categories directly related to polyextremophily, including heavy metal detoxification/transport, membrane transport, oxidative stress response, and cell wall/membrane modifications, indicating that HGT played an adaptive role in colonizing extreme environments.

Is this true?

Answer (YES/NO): NO